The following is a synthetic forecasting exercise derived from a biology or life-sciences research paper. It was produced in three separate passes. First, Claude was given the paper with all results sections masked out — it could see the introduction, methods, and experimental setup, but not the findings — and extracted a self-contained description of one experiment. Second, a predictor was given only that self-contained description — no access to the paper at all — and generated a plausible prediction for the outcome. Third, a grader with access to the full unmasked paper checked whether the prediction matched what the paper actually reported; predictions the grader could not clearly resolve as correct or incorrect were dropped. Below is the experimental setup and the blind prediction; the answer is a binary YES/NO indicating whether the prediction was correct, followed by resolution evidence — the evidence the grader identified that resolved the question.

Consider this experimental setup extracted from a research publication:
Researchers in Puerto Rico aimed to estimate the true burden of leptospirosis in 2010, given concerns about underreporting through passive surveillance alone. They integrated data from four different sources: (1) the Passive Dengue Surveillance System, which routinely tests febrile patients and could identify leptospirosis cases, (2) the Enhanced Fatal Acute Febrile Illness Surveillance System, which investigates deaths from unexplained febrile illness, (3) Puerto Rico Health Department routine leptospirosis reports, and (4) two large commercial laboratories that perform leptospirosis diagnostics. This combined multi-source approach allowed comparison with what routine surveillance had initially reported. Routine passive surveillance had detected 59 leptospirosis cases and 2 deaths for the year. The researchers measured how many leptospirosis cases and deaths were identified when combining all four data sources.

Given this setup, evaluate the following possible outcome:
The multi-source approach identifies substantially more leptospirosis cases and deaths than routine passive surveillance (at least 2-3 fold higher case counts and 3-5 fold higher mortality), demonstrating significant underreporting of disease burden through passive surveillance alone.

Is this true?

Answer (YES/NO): NO